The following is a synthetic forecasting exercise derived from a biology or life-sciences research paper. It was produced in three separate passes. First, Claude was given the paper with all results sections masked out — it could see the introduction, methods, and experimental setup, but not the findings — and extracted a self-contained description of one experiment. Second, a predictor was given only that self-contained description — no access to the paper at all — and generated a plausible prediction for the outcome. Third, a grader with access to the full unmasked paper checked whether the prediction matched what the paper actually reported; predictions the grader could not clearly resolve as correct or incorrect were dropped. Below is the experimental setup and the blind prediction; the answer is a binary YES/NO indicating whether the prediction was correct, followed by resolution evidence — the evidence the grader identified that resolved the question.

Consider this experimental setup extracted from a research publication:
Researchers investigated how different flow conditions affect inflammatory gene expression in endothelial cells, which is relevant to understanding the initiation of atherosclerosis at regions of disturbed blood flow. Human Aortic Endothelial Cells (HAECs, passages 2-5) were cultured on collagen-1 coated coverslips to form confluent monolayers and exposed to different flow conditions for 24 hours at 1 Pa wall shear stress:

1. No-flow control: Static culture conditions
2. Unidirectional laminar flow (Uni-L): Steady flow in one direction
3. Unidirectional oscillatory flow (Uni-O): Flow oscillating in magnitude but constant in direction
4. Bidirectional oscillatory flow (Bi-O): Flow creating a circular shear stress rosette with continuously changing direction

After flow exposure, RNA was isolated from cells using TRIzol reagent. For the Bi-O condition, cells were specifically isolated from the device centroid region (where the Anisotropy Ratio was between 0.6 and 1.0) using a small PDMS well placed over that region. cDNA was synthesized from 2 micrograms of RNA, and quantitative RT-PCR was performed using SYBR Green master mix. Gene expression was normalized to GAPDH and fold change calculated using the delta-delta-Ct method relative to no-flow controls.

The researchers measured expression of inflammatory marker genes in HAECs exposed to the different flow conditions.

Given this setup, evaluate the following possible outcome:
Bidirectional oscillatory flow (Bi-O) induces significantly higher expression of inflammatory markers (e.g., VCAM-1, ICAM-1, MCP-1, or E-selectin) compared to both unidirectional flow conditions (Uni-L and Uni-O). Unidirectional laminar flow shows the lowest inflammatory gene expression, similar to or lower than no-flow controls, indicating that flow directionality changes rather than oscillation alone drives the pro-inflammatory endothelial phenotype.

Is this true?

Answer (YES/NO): NO